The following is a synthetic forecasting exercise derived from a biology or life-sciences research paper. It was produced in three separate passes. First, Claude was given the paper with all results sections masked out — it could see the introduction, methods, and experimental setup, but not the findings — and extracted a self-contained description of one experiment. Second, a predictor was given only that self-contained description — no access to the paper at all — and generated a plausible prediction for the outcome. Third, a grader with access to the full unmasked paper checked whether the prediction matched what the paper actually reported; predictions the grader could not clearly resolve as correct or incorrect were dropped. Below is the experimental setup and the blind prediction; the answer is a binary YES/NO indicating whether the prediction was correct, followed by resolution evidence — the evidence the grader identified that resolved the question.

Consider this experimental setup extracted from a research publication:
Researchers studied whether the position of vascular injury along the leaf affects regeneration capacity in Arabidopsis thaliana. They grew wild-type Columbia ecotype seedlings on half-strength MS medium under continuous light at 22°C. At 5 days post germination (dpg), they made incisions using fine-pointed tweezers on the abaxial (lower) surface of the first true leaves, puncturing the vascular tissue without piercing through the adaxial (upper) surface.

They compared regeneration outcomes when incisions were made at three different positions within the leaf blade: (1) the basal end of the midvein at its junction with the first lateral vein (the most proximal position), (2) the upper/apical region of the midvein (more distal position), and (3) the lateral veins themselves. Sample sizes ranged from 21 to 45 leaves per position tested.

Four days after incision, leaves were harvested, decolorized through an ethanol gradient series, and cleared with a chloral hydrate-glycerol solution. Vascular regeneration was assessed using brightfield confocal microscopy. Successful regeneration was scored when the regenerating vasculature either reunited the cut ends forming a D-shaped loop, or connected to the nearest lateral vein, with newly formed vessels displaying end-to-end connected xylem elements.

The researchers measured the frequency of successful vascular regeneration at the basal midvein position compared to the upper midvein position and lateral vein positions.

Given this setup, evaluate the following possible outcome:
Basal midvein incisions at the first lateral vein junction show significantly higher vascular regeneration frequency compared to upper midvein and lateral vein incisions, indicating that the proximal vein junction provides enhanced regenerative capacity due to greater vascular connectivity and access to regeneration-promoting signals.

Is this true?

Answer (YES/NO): YES